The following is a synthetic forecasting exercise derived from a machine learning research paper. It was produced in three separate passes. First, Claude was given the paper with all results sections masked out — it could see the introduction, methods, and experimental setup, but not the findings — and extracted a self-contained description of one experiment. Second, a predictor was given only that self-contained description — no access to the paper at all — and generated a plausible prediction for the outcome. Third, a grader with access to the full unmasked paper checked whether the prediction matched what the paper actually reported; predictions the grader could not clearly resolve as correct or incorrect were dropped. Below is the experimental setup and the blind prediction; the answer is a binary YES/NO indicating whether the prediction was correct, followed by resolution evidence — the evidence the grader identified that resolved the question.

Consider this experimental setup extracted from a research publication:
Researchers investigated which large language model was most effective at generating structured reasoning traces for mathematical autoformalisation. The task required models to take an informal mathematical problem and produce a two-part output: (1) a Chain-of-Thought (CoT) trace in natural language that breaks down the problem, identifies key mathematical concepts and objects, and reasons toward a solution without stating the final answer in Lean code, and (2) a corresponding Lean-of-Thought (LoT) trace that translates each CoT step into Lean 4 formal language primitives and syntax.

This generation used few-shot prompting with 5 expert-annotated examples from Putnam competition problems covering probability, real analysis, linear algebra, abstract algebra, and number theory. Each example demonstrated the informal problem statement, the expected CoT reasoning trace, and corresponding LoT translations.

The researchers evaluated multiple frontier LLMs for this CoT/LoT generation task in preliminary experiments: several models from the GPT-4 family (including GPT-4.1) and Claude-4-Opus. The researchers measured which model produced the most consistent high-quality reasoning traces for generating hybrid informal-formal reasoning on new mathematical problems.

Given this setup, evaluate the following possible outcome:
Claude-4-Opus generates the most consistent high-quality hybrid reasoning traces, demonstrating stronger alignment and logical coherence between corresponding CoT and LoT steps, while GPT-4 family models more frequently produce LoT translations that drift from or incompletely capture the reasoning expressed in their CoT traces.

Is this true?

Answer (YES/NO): NO